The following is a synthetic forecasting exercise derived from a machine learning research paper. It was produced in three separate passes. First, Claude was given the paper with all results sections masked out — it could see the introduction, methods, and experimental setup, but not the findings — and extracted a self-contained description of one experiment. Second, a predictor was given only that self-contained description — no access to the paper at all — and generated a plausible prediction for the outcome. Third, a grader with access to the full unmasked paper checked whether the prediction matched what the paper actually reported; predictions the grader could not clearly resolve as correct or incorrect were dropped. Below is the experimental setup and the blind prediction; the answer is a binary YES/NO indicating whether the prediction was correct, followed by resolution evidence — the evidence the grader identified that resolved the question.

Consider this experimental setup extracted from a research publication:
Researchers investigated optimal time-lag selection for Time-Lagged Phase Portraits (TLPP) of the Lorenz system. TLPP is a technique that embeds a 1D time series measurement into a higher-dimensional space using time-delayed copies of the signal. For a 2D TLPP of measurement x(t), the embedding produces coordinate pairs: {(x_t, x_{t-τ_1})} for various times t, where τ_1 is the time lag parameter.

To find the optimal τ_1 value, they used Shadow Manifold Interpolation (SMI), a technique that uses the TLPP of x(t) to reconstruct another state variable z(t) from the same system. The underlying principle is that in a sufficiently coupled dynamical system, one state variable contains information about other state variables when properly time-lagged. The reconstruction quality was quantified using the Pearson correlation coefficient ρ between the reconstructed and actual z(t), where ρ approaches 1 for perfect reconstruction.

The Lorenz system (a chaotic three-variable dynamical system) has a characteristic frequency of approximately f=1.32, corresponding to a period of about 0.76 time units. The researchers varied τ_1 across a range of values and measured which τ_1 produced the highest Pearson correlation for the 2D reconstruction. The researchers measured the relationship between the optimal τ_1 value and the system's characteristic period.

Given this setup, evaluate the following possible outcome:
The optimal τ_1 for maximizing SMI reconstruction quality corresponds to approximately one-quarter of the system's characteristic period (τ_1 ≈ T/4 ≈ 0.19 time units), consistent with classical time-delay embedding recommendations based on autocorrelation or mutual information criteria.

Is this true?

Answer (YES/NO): YES